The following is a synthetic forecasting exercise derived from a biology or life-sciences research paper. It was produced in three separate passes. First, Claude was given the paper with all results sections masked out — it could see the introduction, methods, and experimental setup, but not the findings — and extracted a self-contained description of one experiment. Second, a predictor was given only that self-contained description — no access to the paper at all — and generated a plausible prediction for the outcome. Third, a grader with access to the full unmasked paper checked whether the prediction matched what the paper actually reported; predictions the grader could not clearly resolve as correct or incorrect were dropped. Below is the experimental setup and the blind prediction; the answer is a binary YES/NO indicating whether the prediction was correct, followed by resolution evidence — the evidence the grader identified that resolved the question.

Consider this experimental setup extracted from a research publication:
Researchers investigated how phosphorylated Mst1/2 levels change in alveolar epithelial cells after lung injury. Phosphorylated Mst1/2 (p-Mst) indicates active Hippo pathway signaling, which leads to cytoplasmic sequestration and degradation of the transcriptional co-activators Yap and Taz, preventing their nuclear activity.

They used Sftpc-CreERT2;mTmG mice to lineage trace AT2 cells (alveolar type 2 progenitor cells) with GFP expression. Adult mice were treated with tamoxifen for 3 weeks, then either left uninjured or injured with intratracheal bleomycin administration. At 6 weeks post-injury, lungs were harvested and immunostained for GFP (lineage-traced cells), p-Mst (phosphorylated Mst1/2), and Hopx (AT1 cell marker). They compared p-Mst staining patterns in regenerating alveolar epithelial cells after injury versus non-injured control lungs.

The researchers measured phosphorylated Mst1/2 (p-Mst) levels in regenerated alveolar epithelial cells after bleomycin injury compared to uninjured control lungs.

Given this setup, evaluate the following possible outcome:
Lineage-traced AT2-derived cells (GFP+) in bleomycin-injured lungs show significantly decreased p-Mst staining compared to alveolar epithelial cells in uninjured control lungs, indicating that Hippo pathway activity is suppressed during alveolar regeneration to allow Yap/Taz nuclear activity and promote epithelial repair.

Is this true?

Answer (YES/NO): YES